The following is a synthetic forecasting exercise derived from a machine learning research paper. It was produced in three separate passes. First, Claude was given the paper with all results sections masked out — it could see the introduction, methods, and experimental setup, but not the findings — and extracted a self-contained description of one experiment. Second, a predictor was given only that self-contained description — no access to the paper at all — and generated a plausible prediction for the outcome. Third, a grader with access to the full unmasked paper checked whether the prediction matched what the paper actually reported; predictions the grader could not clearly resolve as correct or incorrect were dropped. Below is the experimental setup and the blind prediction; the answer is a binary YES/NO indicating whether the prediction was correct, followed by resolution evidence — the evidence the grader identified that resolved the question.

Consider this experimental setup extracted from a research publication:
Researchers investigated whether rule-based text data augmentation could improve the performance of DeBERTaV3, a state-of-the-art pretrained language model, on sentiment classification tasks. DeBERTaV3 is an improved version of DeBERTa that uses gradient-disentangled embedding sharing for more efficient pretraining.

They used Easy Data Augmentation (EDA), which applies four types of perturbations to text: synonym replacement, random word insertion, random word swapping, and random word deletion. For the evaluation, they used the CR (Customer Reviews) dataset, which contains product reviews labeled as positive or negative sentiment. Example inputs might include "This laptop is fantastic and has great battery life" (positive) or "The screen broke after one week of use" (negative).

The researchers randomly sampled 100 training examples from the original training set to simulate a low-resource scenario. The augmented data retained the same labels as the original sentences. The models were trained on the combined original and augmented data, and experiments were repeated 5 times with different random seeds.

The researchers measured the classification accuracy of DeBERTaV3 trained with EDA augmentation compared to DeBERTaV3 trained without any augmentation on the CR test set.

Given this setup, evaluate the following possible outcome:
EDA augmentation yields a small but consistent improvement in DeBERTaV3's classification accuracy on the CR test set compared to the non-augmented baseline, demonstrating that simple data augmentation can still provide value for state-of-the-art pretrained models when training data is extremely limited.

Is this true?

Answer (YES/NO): NO